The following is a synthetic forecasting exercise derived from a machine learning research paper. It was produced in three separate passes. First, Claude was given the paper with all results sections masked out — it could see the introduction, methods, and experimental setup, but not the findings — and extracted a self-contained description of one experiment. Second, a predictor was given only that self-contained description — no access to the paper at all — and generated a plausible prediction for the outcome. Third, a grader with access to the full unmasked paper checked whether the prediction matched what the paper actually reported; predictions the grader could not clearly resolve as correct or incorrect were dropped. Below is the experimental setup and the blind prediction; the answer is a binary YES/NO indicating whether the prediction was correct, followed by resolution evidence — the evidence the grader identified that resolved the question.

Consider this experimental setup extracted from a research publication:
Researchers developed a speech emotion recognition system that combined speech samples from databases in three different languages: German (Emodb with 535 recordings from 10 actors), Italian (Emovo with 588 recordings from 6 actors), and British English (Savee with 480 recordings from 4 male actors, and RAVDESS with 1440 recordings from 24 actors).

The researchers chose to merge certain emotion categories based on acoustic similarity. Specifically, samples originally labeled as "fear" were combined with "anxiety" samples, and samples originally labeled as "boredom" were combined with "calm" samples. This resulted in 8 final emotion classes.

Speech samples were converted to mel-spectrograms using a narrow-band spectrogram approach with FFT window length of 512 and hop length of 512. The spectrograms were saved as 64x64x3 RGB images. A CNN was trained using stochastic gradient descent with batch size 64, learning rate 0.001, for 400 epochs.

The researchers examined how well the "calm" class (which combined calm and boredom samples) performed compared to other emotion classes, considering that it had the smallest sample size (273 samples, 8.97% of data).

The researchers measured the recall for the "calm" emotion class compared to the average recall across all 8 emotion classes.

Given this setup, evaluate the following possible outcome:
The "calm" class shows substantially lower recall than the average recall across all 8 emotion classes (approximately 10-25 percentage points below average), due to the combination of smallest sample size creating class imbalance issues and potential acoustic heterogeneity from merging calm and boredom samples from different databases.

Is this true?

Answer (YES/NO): NO